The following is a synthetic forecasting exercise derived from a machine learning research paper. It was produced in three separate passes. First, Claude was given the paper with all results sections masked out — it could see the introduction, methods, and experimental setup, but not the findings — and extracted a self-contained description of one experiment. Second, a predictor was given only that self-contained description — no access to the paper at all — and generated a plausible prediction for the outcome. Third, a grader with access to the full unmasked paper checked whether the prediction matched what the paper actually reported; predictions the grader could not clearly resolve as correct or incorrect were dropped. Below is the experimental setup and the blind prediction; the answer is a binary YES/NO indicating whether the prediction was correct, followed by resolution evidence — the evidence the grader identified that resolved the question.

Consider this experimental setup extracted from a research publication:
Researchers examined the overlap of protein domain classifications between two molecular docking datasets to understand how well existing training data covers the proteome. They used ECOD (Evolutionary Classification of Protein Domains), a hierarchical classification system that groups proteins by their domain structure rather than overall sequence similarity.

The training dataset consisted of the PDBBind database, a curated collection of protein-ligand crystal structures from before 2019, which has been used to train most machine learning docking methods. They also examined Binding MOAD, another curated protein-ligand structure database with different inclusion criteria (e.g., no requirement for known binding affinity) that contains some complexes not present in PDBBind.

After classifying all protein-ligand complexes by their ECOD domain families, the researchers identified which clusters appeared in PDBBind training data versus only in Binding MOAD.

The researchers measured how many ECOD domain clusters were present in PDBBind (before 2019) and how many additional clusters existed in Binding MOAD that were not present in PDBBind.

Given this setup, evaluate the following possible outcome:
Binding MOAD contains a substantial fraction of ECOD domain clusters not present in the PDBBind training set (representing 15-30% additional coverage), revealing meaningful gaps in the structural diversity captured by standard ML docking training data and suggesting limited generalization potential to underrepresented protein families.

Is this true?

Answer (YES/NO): NO